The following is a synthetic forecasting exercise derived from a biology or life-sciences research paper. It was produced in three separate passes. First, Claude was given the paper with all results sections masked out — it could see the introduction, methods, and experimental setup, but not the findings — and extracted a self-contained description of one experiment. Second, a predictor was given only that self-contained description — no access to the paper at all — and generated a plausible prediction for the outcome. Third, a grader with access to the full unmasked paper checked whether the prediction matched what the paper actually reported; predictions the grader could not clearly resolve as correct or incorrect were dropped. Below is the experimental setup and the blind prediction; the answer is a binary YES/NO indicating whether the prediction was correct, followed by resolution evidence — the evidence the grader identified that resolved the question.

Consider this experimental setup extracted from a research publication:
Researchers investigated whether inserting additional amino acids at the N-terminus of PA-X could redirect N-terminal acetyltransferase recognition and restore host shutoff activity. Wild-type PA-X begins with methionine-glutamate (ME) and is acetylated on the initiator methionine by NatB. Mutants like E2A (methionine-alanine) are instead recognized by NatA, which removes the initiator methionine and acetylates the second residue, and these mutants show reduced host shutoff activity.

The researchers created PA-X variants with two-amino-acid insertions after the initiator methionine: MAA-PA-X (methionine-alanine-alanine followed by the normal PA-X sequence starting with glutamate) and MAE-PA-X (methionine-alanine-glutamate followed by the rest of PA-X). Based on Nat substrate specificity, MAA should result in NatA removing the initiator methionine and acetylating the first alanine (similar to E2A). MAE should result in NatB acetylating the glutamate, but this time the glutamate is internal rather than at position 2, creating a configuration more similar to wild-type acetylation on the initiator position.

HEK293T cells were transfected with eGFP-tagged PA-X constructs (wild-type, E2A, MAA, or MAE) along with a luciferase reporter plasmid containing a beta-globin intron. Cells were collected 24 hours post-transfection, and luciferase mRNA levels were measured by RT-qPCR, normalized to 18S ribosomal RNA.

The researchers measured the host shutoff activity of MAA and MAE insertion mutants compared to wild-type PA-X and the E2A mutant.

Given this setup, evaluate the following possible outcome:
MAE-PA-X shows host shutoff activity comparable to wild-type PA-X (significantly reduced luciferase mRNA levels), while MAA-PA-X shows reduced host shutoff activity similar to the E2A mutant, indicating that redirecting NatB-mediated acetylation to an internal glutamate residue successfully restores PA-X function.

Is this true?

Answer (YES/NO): NO